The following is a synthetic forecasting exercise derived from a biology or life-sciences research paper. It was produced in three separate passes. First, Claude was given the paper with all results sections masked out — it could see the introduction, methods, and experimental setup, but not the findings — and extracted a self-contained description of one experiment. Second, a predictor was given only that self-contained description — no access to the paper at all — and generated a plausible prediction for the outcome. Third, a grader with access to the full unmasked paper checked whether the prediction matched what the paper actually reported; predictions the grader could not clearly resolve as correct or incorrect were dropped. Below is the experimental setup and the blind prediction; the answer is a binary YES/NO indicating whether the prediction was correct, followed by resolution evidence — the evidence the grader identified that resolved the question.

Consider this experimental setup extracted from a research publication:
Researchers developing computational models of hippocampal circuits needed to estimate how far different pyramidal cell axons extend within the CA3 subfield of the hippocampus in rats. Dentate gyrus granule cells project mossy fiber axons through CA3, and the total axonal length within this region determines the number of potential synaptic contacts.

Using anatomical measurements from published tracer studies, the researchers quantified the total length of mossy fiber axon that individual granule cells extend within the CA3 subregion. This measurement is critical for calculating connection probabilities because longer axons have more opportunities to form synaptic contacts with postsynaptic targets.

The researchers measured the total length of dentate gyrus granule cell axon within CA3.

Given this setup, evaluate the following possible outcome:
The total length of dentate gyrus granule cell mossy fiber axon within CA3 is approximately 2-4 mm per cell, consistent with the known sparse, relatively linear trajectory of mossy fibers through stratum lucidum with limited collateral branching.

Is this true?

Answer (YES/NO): YES